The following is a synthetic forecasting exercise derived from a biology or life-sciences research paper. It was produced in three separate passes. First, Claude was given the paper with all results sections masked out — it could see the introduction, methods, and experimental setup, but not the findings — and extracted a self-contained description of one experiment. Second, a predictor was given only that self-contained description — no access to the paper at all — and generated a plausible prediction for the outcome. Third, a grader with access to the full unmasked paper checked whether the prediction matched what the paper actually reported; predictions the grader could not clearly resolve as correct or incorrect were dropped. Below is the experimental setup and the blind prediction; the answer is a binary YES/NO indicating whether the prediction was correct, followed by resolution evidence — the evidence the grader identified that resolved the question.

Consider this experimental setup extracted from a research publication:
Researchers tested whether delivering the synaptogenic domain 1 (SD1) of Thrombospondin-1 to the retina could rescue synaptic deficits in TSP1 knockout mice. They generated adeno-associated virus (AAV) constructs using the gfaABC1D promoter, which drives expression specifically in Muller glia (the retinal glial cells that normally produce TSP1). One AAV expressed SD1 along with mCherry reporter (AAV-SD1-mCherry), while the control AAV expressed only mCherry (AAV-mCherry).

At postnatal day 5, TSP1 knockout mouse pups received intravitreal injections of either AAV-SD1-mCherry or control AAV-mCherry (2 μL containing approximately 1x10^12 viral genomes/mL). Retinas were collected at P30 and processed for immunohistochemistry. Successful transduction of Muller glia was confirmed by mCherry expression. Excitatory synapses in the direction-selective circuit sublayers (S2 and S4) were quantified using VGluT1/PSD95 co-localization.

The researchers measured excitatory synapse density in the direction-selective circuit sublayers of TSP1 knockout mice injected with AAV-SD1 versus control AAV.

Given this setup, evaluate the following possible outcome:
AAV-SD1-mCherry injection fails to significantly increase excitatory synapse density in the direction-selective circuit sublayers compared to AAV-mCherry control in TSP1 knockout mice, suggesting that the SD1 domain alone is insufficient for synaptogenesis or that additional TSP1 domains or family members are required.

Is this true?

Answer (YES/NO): NO